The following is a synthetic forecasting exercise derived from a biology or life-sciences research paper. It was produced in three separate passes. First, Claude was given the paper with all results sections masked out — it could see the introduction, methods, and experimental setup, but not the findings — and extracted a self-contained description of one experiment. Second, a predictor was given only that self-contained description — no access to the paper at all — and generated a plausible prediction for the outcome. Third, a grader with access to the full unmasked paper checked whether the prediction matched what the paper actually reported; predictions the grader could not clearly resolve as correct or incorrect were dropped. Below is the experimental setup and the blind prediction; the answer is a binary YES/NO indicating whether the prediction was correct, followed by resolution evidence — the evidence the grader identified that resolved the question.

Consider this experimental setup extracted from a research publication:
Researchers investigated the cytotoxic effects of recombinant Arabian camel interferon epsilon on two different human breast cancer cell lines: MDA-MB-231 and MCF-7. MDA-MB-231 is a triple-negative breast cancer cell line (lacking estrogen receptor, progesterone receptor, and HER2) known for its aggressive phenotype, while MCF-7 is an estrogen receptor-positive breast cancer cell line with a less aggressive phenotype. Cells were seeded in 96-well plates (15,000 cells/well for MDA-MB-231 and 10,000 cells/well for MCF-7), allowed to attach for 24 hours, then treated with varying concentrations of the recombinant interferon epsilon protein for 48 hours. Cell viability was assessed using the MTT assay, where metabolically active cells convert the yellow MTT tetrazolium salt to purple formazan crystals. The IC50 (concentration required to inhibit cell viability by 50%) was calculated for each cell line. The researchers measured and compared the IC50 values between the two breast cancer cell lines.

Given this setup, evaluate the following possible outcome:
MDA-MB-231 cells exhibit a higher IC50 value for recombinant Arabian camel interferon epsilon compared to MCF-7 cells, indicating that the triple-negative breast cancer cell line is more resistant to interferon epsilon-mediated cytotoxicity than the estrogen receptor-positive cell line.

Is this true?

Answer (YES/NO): YES